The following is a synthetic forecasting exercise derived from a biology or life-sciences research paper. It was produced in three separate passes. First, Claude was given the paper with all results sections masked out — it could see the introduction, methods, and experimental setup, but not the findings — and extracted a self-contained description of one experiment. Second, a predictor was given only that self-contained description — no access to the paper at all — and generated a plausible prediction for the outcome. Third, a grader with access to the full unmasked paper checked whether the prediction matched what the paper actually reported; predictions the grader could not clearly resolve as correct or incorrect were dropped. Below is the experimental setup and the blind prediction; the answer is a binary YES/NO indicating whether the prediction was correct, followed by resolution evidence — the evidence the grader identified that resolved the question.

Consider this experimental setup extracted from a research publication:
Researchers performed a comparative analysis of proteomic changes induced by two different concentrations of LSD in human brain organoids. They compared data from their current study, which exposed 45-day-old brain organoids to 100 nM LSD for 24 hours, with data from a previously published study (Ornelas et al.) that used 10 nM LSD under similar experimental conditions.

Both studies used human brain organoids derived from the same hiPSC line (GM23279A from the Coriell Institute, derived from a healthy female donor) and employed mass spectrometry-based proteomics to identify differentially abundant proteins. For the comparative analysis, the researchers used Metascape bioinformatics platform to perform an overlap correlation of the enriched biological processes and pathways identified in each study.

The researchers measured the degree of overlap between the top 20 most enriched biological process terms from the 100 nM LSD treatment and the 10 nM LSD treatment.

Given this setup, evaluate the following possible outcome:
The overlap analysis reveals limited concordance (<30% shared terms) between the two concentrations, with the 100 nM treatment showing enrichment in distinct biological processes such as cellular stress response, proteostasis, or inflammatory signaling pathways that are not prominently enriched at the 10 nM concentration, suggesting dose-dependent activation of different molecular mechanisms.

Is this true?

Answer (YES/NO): NO